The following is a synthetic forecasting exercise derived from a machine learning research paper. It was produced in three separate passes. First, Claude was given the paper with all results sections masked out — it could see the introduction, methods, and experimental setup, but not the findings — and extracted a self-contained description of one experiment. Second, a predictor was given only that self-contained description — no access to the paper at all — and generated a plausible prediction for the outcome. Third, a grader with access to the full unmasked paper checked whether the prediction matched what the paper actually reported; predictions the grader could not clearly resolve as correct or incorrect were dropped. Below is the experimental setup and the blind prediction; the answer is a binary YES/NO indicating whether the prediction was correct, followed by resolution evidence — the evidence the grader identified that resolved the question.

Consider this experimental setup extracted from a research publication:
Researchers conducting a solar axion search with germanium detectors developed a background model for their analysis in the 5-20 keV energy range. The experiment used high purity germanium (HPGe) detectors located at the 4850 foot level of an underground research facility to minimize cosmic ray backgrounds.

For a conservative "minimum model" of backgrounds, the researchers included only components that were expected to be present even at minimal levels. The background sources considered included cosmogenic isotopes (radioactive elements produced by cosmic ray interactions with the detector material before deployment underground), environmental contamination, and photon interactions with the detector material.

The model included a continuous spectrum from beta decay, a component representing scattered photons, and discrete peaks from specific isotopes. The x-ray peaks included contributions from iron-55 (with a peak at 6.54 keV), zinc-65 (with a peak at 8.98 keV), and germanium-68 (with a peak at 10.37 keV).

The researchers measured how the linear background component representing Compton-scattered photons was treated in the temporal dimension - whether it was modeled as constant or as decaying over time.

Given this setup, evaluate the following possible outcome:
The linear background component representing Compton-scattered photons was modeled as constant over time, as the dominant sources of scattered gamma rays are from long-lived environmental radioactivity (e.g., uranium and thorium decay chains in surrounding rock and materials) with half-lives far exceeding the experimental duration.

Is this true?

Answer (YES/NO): YES